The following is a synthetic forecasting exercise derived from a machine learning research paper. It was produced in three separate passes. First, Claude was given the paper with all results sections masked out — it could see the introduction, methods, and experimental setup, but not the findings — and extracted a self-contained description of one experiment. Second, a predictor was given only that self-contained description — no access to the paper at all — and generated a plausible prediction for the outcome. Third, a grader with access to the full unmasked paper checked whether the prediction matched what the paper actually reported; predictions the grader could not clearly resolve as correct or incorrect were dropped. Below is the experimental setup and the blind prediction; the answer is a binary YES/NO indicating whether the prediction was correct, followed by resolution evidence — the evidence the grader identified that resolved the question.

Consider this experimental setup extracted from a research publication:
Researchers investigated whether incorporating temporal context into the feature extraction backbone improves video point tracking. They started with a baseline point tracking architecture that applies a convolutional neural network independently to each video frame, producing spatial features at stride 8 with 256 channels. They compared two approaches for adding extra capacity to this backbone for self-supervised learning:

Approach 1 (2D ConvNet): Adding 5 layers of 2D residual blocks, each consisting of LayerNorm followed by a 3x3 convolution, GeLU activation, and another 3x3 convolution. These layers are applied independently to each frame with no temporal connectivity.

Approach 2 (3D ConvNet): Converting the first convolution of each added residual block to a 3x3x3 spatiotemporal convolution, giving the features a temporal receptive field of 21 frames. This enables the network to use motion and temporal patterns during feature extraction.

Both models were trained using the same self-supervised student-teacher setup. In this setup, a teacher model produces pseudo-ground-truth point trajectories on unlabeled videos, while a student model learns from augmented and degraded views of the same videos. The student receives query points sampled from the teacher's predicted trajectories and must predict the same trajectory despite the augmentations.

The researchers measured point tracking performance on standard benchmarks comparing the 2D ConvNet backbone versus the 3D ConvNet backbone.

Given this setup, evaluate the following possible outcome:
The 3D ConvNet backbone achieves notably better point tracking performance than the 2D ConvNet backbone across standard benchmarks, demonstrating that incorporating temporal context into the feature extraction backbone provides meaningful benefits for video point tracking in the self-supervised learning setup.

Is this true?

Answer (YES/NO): NO